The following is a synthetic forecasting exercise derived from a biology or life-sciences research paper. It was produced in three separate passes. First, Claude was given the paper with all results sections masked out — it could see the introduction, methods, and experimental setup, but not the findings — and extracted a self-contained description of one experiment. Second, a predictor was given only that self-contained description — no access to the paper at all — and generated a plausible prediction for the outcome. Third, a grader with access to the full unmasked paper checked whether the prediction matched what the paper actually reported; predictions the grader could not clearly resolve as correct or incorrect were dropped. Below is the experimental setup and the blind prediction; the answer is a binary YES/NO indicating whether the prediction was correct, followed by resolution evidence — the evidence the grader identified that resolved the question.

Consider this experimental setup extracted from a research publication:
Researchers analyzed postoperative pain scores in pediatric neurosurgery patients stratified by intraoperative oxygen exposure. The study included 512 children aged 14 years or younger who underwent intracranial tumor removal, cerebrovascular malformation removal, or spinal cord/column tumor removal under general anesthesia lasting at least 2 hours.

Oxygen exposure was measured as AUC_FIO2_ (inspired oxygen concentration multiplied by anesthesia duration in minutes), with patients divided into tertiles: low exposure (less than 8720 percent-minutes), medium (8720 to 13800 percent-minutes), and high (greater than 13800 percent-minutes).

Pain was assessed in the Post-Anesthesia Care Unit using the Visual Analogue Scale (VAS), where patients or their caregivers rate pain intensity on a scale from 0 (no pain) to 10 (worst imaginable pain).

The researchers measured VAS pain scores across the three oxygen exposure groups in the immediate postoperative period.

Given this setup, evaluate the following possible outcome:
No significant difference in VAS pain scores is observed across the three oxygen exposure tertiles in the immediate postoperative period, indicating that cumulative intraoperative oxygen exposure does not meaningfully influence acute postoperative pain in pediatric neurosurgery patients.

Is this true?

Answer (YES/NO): YES